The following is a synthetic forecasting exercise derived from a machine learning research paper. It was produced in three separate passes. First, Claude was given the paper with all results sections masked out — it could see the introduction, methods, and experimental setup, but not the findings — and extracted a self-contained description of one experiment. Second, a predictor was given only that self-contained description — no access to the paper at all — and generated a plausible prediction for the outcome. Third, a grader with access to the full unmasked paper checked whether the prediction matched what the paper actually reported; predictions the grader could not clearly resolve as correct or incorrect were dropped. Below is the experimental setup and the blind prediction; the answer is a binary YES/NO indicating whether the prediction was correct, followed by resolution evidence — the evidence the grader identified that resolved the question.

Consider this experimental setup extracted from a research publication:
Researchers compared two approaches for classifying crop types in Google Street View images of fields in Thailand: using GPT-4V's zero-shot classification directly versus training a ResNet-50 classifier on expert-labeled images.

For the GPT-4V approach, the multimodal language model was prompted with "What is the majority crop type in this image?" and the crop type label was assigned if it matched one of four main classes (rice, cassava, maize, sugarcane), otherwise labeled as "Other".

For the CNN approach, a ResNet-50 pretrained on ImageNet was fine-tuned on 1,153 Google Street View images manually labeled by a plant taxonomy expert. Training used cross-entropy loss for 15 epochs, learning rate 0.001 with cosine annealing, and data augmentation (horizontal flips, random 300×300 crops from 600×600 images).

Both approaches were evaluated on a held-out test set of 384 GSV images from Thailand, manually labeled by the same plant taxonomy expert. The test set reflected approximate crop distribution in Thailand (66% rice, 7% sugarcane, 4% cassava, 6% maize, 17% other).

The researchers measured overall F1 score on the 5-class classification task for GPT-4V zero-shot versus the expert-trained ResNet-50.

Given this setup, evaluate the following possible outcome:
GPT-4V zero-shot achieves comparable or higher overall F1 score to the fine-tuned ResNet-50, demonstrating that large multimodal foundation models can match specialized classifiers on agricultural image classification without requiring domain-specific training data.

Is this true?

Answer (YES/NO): YES